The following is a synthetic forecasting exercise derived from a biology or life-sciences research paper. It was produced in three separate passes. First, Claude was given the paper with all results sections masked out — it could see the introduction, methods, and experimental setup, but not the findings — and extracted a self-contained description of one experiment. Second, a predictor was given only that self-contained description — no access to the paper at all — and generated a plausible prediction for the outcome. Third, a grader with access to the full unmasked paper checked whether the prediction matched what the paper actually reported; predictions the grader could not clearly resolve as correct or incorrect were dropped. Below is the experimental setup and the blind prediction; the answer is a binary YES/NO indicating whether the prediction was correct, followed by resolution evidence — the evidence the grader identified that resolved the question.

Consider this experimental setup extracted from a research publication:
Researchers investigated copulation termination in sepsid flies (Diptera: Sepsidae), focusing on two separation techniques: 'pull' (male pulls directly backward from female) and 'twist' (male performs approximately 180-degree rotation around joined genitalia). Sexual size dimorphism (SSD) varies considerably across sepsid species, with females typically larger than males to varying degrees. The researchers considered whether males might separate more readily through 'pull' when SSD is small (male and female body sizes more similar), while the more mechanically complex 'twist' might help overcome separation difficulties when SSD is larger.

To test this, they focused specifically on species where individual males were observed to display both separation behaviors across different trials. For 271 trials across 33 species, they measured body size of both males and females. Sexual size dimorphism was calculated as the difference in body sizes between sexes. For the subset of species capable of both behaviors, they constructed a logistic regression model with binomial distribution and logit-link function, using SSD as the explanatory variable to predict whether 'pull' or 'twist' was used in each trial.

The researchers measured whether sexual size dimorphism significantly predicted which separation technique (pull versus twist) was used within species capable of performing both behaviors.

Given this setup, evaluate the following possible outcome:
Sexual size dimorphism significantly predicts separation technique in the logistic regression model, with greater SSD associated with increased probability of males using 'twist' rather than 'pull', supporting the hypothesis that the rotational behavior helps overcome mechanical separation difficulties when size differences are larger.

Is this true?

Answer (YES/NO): NO